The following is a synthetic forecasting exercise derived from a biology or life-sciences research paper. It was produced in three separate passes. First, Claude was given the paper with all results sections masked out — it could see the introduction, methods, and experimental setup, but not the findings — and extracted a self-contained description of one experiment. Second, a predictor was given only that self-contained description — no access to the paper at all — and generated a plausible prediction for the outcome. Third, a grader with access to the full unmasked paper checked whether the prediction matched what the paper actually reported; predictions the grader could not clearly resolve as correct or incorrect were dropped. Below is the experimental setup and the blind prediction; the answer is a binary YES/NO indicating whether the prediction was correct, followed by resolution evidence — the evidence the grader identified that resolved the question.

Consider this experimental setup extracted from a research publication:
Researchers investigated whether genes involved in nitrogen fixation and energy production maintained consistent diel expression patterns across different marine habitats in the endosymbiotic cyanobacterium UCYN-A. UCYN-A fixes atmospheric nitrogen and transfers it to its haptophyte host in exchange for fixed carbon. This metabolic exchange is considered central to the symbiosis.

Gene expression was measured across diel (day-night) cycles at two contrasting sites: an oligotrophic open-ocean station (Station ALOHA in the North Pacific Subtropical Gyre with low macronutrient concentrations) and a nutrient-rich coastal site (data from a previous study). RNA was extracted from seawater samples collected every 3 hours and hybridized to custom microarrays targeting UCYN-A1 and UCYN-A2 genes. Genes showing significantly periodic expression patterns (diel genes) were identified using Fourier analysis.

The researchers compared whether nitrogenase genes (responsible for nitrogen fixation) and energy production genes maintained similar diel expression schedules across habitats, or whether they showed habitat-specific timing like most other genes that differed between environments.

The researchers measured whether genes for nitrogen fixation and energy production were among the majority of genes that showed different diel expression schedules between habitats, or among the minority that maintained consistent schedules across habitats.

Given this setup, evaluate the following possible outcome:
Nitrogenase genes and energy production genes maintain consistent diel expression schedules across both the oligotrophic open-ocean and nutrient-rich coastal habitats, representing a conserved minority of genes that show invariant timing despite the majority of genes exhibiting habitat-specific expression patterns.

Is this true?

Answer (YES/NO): YES